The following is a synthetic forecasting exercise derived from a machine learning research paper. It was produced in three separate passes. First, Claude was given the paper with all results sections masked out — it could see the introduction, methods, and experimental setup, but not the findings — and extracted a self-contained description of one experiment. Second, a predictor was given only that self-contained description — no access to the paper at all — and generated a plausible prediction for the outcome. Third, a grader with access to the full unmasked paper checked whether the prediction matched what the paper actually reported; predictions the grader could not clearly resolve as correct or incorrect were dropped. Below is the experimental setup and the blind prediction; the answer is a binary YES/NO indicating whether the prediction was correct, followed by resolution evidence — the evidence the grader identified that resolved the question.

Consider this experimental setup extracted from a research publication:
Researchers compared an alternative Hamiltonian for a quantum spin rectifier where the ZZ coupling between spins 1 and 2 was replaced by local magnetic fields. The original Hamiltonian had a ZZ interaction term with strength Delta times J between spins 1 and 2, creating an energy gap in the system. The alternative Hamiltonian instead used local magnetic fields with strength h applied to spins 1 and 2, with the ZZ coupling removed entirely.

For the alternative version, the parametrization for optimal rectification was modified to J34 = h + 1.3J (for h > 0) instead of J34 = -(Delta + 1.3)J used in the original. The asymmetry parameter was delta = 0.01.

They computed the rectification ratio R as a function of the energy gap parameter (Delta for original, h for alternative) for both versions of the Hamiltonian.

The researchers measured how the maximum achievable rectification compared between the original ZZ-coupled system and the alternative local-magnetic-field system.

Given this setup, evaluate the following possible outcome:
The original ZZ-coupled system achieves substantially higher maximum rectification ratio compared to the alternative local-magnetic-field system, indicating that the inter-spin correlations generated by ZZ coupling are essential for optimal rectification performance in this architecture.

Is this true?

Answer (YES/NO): NO